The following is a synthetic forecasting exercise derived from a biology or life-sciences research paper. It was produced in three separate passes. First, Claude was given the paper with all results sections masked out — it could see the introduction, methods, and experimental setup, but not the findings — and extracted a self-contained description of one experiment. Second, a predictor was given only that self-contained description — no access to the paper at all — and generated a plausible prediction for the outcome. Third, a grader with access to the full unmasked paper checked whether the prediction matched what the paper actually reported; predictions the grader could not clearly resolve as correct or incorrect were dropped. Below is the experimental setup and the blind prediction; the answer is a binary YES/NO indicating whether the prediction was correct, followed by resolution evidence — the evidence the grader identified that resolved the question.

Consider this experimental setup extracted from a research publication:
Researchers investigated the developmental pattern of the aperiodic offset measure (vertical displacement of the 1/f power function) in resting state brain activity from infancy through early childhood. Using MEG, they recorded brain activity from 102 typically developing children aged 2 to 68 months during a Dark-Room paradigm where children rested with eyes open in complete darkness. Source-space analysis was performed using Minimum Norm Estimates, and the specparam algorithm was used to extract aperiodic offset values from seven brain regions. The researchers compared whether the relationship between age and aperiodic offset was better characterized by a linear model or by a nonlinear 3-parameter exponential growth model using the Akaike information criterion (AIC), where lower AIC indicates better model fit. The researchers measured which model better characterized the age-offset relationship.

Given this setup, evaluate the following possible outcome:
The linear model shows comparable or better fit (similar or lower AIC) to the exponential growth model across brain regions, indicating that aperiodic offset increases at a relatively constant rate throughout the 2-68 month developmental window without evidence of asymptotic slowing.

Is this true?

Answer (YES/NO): NO